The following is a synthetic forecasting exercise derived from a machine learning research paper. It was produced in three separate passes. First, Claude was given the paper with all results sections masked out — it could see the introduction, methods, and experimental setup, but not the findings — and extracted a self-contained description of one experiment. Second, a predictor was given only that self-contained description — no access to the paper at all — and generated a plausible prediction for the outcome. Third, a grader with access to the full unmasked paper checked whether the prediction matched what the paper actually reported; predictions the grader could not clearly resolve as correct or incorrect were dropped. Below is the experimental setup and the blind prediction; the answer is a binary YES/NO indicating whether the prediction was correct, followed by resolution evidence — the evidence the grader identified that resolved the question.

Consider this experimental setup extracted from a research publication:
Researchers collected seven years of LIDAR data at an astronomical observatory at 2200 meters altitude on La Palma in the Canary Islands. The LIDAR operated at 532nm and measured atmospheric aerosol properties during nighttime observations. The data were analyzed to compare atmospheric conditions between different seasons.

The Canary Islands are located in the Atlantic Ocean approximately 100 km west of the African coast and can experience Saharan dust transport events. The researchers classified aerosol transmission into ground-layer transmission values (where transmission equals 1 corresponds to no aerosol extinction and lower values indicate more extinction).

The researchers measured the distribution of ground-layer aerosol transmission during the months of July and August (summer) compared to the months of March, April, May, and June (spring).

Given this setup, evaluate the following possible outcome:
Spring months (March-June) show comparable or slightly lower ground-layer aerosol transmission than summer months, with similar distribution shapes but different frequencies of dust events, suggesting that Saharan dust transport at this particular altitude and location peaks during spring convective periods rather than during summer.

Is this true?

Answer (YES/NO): NO